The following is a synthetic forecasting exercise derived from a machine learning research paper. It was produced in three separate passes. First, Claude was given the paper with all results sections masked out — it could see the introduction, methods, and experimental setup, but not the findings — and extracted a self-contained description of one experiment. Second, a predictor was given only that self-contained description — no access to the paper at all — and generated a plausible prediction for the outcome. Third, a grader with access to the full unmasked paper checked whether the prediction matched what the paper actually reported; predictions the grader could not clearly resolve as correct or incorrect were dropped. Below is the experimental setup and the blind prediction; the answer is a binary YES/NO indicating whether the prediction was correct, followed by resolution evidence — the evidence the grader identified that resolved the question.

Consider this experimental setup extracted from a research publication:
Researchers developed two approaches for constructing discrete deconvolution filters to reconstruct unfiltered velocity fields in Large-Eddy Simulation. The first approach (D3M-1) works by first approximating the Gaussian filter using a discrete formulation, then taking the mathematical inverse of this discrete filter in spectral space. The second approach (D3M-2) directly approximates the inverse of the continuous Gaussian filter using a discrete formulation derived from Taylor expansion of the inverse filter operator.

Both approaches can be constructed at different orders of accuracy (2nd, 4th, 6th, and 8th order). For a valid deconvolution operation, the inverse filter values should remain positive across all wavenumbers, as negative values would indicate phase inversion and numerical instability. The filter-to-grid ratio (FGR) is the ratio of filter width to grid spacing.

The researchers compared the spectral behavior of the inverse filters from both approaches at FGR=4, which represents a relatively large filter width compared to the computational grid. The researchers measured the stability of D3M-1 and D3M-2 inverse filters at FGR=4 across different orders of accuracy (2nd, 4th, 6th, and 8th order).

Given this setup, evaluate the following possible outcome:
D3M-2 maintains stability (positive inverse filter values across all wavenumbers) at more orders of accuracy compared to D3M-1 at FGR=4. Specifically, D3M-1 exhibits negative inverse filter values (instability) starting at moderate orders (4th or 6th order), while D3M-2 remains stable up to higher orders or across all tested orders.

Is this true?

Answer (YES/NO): NO